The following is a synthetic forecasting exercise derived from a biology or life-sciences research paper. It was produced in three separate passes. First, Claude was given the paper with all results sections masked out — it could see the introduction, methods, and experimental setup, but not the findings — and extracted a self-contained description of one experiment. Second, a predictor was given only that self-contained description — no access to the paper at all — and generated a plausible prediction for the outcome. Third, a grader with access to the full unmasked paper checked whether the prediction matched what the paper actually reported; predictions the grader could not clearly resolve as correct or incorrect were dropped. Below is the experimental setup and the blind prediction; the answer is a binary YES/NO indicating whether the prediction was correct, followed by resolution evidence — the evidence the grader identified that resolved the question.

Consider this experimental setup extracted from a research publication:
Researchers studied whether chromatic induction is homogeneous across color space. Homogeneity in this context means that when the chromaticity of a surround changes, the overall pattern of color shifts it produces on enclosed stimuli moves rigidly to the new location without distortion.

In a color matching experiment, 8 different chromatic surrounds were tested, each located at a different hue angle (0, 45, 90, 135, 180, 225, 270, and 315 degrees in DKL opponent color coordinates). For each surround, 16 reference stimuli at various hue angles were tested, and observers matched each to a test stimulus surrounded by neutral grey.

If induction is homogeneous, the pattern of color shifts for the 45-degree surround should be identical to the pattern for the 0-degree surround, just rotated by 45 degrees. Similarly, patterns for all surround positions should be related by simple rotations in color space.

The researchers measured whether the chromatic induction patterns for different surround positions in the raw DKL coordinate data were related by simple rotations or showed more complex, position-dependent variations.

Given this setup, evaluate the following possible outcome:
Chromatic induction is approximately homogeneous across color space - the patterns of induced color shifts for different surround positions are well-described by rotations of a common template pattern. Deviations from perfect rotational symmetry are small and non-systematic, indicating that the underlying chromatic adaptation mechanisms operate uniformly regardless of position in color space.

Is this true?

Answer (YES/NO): NO